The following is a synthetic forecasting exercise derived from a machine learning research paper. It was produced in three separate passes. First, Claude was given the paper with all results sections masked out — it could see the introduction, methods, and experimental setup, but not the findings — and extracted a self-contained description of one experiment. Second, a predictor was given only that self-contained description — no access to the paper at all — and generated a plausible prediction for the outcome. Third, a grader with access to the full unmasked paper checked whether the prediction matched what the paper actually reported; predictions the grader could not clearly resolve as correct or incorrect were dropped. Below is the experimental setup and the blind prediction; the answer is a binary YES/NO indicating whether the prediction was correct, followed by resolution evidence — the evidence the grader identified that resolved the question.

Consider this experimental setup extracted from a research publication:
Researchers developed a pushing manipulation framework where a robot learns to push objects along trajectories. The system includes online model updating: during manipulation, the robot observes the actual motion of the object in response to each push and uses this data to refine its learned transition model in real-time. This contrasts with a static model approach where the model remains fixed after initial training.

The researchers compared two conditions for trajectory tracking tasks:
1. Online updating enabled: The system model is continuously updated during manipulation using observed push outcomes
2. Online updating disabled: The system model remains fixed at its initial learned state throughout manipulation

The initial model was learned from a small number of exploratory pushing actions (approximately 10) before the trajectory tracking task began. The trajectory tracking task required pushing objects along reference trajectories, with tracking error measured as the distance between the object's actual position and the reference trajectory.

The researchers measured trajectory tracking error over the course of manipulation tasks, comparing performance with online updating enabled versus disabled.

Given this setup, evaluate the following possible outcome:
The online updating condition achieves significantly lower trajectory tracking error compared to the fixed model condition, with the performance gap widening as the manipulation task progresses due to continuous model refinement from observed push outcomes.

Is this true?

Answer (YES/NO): NO